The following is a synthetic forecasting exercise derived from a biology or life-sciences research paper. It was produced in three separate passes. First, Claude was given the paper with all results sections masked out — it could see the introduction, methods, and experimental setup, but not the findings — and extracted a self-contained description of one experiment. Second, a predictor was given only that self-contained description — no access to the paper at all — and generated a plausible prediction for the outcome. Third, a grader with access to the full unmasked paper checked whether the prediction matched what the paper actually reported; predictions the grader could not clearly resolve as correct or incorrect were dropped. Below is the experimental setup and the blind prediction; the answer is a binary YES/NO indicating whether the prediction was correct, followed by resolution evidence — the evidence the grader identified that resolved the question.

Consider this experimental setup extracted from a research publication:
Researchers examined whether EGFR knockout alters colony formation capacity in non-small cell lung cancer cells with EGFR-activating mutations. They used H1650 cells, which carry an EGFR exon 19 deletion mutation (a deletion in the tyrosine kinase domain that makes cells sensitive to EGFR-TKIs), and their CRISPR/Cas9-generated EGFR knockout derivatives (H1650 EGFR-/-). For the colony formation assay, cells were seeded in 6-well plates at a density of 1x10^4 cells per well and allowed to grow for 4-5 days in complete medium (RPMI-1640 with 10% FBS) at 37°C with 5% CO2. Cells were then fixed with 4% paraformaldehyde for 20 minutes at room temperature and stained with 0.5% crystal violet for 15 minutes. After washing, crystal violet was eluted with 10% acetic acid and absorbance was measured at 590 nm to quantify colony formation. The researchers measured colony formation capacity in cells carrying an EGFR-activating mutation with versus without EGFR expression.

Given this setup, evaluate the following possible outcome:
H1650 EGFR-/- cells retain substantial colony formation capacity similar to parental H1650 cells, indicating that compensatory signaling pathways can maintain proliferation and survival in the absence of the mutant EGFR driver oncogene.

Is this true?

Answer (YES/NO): NO